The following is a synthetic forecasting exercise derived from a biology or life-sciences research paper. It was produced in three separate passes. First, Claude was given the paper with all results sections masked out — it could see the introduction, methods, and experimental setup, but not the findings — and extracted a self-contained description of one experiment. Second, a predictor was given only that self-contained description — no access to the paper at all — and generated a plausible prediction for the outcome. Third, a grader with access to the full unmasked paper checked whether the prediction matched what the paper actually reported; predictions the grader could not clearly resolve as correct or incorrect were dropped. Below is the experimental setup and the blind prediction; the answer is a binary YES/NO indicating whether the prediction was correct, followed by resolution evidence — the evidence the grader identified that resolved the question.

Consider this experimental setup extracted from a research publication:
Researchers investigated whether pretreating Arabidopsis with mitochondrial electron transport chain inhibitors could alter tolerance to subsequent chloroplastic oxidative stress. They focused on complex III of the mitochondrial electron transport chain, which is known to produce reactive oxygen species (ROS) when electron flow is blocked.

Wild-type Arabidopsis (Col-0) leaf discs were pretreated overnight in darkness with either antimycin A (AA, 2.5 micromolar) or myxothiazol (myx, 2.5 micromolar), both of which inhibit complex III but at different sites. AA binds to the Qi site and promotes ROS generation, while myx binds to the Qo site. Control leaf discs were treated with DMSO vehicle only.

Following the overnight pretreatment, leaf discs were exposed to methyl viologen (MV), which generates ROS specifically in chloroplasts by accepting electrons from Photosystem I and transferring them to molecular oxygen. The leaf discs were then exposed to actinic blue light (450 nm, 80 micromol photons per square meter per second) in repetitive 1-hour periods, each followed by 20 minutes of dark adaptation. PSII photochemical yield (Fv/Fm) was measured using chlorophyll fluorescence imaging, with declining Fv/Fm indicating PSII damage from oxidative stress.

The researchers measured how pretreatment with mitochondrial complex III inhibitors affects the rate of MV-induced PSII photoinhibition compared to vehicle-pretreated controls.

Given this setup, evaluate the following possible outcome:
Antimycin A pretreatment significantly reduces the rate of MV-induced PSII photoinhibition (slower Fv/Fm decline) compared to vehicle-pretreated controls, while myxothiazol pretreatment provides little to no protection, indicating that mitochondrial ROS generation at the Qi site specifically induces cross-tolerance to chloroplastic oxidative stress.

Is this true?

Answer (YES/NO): NO